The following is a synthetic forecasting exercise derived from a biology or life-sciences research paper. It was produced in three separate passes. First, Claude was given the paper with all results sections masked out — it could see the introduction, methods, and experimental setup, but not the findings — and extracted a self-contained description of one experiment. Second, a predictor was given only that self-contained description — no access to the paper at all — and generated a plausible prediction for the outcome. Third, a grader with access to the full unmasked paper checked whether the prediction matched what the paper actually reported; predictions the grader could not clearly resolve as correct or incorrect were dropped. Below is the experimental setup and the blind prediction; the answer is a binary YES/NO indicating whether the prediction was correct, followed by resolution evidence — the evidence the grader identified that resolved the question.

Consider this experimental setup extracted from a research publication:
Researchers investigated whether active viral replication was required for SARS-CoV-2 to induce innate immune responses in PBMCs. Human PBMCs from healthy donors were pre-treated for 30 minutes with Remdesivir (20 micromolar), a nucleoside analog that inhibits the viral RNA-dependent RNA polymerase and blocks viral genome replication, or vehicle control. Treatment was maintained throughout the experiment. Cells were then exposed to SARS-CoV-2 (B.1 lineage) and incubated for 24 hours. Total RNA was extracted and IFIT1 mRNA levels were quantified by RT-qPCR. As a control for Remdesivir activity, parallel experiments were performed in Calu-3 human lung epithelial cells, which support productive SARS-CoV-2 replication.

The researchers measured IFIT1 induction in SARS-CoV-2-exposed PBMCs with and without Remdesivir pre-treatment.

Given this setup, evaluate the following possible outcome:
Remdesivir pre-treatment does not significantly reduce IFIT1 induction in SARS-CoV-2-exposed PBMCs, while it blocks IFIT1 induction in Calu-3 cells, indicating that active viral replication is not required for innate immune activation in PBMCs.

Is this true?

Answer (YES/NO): YES